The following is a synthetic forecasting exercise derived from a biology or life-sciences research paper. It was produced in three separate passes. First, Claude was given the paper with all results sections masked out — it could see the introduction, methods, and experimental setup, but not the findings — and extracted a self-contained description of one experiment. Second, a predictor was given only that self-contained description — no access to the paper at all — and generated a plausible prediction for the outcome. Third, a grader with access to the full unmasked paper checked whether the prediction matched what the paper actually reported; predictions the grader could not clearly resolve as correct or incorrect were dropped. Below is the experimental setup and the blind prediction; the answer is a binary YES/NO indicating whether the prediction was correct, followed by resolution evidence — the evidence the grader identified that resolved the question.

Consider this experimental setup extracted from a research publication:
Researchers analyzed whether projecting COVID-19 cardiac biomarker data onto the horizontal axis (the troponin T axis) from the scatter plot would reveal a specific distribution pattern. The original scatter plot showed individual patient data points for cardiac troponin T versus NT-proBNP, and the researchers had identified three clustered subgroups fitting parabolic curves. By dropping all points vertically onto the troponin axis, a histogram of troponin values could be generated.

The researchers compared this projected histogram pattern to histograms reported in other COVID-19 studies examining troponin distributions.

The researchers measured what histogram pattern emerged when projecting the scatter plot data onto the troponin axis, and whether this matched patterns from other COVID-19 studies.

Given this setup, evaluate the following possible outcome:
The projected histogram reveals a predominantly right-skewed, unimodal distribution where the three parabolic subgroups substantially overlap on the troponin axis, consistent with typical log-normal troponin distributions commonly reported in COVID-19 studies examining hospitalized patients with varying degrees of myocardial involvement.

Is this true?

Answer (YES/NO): NO